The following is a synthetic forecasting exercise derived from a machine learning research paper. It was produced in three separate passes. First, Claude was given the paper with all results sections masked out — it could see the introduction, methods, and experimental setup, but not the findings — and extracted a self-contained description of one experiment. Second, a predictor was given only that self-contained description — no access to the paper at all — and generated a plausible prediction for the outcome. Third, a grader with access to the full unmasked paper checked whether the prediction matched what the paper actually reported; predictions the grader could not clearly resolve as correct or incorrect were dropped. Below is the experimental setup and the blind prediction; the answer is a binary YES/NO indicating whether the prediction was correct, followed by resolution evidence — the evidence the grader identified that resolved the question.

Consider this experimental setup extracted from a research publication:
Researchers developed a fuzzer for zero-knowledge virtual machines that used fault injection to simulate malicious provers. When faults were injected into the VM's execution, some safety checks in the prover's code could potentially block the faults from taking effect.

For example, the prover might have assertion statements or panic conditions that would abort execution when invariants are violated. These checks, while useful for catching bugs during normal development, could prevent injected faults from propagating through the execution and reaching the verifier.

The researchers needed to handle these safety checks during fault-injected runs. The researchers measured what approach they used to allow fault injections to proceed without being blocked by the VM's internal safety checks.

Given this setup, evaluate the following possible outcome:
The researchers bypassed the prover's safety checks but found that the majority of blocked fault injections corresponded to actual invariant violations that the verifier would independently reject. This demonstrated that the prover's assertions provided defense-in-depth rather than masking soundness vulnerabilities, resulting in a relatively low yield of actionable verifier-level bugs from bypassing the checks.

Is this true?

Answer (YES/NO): NO